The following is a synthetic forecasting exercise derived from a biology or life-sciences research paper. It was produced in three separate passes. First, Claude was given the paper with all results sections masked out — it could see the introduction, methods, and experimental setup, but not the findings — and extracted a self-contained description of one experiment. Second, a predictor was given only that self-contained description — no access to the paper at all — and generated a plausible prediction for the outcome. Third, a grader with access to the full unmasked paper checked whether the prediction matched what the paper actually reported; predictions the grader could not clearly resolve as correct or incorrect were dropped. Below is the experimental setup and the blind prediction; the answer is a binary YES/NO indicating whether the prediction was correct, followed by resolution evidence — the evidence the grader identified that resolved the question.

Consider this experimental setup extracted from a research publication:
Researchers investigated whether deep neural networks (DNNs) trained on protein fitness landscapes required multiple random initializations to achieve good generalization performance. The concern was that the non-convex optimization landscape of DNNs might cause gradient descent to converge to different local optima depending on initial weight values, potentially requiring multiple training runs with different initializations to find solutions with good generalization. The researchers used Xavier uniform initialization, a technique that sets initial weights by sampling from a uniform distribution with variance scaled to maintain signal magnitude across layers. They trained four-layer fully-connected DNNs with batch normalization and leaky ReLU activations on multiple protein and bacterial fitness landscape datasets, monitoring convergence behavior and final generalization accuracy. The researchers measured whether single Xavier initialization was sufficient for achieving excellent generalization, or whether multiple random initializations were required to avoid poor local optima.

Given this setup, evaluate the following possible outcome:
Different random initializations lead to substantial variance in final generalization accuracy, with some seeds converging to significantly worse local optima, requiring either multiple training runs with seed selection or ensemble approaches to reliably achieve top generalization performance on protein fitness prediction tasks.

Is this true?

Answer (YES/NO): NO